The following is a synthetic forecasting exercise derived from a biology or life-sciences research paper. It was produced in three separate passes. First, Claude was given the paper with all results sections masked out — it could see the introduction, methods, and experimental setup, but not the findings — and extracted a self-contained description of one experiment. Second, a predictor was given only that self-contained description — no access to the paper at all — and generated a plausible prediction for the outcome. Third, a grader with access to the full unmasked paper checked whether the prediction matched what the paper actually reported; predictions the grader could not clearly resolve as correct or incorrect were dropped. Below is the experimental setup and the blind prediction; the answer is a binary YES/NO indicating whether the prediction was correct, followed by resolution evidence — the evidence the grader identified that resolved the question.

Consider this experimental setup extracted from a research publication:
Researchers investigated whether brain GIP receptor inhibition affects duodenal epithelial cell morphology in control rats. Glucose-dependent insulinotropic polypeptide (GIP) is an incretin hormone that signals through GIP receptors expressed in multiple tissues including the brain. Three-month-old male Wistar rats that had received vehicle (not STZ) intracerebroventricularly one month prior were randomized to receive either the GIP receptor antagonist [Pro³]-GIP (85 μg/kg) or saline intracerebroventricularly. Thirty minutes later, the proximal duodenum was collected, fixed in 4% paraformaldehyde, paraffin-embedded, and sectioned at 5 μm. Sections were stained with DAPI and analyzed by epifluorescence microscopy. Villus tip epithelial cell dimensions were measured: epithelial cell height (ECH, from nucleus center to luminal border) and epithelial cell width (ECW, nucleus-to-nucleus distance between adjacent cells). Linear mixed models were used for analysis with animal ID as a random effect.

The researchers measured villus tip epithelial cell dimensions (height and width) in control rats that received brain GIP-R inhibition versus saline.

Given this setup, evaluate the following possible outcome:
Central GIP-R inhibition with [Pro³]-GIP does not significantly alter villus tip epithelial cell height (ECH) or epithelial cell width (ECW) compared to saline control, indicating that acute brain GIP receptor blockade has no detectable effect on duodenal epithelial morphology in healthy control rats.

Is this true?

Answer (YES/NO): NO